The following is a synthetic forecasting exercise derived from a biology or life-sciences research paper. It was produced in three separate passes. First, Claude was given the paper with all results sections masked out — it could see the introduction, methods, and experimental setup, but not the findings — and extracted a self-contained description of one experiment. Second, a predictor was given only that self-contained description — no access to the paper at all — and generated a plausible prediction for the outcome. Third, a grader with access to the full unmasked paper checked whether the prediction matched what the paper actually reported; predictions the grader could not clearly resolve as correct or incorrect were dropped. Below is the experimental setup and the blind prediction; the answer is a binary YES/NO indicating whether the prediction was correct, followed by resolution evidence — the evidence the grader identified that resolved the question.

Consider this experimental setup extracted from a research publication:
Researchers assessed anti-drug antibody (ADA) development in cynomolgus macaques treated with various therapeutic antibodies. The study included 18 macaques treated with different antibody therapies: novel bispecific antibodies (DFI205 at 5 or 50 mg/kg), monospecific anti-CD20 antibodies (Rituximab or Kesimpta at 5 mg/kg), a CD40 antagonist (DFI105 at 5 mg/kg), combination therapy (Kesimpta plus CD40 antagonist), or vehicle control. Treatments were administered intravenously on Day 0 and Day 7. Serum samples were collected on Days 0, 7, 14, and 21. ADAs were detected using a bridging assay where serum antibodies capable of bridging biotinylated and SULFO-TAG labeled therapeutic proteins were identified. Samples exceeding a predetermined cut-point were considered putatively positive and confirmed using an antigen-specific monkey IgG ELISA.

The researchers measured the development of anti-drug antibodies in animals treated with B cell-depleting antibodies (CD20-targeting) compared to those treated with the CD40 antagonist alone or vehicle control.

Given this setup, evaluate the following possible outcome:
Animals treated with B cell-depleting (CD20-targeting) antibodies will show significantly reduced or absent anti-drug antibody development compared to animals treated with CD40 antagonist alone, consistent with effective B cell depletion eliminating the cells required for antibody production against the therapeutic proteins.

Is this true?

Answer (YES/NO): NO